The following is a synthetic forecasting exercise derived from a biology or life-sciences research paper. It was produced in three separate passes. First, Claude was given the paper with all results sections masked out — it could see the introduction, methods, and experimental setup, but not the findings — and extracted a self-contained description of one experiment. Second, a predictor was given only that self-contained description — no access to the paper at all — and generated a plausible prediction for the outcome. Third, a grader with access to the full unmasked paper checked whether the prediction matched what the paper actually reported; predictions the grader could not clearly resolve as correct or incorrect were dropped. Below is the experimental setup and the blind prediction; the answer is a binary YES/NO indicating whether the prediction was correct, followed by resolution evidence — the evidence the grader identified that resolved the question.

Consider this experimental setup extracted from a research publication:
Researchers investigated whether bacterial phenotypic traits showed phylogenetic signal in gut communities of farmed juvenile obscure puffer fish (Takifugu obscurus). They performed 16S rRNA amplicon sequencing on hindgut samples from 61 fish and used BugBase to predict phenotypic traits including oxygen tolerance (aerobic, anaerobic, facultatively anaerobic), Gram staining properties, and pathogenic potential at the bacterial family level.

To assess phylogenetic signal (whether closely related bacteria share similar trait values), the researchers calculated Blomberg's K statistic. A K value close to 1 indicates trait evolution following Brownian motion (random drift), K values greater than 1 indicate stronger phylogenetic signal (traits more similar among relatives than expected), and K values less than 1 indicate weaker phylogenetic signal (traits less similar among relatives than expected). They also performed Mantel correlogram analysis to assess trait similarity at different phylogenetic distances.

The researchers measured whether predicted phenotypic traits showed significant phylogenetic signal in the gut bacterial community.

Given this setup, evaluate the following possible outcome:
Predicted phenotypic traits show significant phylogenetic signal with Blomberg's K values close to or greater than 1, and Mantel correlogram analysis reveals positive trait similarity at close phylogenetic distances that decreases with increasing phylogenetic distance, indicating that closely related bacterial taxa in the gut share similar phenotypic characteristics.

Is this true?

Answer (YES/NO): NO